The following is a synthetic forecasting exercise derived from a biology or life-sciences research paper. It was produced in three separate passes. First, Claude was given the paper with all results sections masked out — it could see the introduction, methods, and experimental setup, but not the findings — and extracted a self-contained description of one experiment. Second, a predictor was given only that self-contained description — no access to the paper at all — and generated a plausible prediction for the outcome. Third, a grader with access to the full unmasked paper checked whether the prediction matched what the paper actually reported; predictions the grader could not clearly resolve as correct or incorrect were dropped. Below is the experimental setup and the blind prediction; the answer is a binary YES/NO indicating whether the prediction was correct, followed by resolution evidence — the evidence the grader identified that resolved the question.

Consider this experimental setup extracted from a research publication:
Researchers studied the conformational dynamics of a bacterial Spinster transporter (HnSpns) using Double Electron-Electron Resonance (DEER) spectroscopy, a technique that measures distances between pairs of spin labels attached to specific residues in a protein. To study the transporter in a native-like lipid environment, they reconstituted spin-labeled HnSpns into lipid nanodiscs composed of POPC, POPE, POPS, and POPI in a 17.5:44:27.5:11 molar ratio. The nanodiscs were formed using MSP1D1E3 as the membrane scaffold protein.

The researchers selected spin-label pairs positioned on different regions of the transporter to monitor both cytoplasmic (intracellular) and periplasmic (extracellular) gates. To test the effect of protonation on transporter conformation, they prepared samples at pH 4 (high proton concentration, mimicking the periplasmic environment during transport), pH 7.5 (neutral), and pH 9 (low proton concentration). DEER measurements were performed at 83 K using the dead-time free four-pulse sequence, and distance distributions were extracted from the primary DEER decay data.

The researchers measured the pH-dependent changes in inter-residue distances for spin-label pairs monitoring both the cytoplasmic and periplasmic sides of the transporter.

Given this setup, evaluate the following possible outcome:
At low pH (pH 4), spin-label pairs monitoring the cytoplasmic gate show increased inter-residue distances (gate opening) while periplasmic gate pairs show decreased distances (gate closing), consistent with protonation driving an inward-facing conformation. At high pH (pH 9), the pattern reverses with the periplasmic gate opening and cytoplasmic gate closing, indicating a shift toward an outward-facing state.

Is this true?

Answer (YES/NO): NO